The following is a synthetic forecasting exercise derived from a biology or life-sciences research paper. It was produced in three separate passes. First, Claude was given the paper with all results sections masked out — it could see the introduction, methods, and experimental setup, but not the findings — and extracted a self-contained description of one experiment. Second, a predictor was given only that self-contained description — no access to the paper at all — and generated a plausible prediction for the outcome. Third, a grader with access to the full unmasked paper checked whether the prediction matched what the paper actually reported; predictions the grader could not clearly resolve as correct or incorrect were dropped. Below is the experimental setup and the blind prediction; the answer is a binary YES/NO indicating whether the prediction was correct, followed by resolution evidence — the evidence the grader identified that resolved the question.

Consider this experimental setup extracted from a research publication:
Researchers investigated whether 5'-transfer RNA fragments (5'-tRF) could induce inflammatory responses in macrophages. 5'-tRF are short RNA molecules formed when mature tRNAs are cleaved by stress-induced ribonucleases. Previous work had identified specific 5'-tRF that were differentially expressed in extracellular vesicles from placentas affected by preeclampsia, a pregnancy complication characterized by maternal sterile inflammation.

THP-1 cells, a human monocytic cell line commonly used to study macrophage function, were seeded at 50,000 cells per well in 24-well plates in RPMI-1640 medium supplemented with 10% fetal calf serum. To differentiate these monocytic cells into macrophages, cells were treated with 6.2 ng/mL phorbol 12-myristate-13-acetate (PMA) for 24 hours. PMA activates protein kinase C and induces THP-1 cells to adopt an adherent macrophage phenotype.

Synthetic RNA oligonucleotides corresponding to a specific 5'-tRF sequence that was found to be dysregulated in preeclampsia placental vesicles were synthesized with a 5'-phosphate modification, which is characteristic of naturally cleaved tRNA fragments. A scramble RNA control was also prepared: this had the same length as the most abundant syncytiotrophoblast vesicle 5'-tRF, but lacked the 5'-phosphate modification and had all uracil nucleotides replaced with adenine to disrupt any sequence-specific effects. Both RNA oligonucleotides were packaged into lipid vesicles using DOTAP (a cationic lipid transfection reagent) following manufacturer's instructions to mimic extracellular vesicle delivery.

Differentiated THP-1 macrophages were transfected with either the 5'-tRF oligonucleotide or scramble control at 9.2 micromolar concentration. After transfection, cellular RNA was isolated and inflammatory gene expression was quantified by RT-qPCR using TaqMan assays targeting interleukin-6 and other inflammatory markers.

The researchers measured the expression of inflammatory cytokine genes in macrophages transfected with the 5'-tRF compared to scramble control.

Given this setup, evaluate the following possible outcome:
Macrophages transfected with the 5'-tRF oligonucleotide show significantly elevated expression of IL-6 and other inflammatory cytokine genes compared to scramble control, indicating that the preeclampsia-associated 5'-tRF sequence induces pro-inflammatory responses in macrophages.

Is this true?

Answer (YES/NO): YES